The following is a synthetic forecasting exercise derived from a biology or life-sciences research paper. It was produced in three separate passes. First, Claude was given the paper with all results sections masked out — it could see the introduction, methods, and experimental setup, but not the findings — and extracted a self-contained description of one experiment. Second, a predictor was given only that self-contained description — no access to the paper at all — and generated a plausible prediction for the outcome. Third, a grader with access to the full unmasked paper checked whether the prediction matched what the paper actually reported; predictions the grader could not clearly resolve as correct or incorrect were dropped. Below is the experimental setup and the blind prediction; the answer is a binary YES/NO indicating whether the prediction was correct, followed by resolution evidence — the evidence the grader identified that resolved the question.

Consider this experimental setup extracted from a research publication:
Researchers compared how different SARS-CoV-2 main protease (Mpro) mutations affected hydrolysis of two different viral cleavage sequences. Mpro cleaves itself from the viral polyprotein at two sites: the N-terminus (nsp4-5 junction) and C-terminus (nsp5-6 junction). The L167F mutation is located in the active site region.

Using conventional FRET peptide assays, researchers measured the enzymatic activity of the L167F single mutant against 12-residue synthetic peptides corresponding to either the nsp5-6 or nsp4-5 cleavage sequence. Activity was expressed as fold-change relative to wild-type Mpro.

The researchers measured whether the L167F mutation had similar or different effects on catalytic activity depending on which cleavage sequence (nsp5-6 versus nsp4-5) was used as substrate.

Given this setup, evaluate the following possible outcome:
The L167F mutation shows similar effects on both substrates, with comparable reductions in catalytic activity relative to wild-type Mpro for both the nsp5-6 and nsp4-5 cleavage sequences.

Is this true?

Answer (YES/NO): NO